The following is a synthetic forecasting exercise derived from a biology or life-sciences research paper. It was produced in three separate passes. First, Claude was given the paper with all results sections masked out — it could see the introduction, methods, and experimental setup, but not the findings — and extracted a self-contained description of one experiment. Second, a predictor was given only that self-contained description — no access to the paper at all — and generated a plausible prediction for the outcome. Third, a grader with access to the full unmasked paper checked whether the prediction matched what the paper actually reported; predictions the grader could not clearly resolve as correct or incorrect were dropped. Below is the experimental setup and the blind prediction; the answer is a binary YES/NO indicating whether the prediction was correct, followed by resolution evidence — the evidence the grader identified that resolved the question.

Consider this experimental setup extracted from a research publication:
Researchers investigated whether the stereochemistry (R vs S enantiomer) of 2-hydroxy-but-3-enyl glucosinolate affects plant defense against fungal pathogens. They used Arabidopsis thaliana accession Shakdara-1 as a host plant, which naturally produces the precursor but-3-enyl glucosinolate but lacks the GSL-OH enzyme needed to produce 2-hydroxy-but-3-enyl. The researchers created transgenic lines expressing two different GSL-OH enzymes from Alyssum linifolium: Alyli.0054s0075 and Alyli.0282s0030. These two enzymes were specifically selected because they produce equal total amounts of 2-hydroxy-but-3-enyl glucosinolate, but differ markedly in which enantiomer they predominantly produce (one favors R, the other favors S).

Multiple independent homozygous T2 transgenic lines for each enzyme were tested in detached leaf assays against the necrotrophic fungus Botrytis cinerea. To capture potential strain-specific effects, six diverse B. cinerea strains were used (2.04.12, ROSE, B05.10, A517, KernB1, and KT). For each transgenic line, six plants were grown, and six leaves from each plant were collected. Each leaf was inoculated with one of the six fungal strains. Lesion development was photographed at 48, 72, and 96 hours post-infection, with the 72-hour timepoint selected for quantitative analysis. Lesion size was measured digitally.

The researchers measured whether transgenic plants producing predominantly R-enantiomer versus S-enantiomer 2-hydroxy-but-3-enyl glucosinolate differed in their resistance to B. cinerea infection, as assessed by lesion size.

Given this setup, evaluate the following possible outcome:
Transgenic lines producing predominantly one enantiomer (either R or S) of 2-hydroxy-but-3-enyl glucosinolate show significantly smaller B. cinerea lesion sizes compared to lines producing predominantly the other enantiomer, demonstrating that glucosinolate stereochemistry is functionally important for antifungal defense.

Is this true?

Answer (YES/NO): YES